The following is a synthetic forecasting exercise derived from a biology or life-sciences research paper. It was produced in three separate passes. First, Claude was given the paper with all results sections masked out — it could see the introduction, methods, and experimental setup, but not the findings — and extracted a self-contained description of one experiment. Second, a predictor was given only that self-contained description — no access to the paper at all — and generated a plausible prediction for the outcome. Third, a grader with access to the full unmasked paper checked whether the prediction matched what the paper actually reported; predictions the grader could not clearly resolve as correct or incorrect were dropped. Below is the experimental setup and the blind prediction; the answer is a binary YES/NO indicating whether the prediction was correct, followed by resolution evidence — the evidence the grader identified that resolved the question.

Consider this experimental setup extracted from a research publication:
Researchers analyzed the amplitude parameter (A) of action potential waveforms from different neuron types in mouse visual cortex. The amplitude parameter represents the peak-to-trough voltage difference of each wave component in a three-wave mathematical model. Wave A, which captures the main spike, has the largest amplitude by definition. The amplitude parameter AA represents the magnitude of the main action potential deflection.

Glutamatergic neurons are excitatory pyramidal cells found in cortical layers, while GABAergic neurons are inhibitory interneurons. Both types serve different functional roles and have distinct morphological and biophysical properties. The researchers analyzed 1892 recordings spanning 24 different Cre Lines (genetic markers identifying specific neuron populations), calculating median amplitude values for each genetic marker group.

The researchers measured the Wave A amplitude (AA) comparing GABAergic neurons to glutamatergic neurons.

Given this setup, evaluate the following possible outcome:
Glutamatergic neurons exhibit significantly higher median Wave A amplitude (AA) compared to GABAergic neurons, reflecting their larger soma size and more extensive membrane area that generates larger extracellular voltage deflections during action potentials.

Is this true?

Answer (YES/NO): YES